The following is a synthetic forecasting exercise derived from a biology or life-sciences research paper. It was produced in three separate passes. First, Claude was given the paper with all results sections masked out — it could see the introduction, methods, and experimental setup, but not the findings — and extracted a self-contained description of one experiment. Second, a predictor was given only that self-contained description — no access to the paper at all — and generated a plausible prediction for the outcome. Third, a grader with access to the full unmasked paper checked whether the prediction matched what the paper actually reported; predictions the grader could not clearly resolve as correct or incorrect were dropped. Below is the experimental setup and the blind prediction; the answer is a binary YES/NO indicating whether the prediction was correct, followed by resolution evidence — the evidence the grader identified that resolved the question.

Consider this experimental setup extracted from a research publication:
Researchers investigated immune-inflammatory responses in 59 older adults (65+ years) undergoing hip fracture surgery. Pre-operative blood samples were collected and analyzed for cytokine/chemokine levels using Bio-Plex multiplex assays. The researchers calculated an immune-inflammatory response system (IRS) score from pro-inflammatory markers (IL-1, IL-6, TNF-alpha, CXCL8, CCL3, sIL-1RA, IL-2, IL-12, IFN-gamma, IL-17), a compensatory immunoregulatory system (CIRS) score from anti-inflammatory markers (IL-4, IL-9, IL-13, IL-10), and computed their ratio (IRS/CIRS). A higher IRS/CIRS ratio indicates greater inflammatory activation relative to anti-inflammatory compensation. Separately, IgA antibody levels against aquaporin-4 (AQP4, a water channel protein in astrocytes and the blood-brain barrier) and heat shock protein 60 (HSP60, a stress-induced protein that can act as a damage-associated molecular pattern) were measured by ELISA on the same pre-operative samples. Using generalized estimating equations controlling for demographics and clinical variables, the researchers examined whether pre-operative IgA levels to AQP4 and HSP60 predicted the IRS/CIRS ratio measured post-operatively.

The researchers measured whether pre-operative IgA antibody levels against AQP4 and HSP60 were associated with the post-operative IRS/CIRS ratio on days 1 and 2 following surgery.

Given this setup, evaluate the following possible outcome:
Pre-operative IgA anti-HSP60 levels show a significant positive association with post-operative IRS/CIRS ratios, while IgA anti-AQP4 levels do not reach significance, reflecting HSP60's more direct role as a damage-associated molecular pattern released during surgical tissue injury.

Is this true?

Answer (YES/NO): NO